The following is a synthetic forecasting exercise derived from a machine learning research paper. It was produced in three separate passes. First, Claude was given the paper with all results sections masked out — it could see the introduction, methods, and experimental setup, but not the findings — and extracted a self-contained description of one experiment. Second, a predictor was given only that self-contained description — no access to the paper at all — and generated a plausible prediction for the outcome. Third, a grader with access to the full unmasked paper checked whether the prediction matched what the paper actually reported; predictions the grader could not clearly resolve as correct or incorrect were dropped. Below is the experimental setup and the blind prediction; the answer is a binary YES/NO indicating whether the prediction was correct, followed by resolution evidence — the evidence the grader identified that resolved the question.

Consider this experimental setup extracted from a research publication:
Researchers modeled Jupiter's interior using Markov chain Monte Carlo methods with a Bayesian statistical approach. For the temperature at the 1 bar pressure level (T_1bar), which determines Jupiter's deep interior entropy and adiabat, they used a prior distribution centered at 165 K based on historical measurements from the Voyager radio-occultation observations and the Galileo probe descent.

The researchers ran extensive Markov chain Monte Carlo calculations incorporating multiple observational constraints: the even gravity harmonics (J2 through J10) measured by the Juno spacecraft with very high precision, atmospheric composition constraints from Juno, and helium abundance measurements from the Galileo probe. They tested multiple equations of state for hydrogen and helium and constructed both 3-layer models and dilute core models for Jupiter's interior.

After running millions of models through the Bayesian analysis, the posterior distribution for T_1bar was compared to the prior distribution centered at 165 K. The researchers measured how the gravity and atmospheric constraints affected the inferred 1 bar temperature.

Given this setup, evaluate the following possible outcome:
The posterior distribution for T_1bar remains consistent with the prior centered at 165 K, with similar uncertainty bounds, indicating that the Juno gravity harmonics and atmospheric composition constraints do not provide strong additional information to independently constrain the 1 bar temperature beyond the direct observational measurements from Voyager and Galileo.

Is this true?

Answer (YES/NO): NO